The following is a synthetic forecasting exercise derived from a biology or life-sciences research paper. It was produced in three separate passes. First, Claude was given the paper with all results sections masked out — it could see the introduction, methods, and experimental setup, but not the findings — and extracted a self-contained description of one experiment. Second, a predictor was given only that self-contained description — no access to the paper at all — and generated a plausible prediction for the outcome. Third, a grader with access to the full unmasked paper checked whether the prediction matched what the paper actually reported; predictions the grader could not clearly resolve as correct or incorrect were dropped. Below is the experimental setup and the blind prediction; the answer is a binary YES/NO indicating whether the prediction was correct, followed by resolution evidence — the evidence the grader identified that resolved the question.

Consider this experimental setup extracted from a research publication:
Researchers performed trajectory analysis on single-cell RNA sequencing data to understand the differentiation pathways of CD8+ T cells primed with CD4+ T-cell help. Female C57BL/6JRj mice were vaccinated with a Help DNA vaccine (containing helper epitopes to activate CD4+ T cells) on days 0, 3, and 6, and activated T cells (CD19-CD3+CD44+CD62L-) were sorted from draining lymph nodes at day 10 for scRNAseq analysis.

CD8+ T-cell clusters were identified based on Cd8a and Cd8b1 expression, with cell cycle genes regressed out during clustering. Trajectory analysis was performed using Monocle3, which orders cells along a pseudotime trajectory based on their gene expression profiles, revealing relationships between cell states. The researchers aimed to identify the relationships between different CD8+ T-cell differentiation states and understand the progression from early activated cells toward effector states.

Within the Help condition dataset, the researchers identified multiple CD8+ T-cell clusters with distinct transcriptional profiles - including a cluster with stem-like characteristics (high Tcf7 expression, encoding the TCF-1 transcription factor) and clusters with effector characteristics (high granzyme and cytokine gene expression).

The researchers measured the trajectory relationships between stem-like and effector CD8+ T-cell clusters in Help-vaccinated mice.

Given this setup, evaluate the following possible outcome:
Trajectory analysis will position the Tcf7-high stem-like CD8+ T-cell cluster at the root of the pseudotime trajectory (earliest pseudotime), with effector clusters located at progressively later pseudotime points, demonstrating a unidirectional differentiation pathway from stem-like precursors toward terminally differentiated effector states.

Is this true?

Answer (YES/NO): NO